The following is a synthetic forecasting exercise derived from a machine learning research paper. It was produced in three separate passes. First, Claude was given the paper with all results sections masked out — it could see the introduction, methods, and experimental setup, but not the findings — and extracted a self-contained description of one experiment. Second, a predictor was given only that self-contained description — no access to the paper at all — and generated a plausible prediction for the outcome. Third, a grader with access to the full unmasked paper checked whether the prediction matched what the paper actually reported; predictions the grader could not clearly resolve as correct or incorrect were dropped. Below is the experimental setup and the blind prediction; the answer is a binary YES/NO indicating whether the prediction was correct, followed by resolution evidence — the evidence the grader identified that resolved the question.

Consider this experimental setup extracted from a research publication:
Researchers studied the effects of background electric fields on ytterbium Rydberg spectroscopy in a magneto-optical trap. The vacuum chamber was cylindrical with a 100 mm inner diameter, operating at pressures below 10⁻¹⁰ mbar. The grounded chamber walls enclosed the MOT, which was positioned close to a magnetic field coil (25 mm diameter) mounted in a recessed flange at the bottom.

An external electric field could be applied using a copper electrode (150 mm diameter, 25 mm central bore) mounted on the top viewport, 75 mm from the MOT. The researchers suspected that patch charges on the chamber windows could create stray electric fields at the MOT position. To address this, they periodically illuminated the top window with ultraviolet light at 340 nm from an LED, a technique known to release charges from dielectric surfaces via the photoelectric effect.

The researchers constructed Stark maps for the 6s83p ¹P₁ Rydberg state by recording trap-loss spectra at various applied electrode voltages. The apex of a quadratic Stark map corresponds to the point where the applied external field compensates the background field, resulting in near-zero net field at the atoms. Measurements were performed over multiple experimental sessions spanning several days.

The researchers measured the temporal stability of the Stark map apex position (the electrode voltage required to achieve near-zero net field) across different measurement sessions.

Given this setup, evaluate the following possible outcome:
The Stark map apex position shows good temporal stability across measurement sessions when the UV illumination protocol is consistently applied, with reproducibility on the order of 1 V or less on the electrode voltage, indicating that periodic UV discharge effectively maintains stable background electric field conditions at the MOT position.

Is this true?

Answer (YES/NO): NO